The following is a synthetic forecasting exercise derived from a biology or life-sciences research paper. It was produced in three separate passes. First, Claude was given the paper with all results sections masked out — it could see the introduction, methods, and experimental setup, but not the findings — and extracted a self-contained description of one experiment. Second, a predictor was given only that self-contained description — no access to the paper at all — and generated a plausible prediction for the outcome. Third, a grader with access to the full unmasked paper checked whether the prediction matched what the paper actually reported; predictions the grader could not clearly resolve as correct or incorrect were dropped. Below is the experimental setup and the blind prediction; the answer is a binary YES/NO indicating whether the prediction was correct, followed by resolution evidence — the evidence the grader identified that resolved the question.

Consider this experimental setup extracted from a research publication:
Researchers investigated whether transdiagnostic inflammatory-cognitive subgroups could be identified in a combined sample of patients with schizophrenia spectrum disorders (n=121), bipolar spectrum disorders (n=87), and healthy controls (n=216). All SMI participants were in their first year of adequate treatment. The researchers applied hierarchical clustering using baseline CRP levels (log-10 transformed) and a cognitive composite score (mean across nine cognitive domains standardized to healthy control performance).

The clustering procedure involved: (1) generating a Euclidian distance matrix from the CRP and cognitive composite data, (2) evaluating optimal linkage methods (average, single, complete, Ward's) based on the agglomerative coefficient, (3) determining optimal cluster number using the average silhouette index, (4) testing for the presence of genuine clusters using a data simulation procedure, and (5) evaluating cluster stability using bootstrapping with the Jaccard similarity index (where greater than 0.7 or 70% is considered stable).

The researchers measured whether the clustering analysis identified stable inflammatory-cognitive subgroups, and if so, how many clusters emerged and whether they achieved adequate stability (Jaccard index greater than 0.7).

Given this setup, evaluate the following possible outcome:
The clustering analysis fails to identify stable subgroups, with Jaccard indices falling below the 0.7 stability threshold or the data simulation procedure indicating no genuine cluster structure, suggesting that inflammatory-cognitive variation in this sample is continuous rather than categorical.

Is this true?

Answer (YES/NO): NO